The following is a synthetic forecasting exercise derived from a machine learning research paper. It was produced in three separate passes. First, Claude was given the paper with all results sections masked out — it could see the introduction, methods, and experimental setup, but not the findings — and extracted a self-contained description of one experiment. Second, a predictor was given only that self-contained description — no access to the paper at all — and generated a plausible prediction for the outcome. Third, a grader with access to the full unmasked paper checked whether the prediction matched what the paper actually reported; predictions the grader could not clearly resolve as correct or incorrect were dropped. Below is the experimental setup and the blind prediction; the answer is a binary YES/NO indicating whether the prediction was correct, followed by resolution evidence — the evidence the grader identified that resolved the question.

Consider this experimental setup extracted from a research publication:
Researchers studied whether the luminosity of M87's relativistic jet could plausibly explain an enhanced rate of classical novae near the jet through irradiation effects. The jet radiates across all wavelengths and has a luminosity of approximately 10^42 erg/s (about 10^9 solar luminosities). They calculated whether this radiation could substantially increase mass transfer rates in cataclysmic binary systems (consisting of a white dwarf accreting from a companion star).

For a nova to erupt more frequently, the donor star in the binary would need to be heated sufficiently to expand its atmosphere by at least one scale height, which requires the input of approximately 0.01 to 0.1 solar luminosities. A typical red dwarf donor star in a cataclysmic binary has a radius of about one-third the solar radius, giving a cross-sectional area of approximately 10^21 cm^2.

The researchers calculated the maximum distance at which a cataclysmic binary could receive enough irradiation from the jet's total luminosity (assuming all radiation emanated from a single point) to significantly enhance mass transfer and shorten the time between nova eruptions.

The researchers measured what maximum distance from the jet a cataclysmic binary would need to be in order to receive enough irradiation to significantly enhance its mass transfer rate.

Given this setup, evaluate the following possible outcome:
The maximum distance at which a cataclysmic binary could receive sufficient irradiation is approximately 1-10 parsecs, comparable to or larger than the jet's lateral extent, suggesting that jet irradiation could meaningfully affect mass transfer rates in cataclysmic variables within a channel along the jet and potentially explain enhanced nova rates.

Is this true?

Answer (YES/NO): NO